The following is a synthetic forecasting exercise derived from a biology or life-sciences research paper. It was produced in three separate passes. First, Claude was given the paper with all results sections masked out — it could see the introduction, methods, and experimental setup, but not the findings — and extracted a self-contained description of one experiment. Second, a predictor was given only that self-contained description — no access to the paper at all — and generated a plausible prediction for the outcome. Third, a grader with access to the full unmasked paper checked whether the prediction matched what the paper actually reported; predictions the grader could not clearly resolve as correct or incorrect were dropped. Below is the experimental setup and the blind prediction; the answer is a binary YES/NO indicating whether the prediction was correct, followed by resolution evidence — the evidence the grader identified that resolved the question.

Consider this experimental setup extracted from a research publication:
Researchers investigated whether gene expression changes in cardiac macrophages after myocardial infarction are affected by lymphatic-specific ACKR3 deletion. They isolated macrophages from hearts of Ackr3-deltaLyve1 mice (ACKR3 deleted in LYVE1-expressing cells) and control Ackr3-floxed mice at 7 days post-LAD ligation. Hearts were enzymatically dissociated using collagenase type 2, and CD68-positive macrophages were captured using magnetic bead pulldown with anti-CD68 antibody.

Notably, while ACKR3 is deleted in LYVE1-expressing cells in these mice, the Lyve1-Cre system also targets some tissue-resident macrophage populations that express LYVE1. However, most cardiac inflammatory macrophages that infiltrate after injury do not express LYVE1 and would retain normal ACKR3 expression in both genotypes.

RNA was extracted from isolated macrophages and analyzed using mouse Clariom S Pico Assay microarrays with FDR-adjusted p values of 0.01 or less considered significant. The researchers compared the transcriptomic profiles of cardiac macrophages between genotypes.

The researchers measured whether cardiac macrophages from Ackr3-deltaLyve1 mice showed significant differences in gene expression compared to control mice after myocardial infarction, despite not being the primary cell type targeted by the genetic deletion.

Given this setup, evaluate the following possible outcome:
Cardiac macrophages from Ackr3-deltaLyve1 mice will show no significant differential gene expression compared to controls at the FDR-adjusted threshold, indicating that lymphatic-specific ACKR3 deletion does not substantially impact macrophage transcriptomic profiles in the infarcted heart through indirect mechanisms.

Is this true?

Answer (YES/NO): NO